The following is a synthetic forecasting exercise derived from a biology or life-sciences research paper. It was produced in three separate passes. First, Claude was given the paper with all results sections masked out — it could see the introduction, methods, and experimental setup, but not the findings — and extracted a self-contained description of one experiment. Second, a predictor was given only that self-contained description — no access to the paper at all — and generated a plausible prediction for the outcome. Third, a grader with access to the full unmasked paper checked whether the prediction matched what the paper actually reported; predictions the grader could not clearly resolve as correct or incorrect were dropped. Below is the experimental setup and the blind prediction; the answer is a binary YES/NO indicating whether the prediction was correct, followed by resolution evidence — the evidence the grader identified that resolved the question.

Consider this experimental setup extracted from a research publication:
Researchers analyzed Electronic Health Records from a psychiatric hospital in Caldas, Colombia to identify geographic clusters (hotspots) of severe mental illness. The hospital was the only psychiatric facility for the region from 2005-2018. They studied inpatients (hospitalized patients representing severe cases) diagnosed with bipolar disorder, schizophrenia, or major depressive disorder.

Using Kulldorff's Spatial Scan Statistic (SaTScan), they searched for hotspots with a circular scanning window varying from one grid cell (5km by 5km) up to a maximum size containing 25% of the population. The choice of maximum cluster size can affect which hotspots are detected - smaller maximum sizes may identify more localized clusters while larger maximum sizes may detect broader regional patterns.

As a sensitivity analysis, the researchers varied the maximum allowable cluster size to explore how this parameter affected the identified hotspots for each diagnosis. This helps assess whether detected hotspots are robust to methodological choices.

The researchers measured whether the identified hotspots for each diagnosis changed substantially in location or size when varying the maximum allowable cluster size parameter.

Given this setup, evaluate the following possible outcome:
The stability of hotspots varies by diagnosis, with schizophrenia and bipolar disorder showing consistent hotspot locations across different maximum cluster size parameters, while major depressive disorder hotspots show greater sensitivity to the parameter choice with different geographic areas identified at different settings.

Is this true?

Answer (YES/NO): NO